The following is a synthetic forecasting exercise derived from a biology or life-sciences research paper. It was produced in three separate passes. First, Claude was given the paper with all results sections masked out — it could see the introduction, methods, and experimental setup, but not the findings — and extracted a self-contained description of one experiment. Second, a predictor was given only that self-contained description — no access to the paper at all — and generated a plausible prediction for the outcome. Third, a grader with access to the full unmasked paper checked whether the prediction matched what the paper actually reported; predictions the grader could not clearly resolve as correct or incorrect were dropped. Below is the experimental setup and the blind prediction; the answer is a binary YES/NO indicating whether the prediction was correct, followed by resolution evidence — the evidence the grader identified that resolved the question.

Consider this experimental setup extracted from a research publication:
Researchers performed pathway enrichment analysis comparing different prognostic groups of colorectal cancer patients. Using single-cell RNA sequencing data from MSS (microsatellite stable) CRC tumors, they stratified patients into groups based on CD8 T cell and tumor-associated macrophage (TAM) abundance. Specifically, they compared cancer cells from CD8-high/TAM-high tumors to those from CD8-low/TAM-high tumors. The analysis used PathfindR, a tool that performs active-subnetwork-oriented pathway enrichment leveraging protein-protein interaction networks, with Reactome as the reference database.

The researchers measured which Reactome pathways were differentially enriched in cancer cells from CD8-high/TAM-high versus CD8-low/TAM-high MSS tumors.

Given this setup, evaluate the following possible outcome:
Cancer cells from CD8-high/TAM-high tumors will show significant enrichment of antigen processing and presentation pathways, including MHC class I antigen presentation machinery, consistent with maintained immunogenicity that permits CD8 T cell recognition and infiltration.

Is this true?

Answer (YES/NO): YES